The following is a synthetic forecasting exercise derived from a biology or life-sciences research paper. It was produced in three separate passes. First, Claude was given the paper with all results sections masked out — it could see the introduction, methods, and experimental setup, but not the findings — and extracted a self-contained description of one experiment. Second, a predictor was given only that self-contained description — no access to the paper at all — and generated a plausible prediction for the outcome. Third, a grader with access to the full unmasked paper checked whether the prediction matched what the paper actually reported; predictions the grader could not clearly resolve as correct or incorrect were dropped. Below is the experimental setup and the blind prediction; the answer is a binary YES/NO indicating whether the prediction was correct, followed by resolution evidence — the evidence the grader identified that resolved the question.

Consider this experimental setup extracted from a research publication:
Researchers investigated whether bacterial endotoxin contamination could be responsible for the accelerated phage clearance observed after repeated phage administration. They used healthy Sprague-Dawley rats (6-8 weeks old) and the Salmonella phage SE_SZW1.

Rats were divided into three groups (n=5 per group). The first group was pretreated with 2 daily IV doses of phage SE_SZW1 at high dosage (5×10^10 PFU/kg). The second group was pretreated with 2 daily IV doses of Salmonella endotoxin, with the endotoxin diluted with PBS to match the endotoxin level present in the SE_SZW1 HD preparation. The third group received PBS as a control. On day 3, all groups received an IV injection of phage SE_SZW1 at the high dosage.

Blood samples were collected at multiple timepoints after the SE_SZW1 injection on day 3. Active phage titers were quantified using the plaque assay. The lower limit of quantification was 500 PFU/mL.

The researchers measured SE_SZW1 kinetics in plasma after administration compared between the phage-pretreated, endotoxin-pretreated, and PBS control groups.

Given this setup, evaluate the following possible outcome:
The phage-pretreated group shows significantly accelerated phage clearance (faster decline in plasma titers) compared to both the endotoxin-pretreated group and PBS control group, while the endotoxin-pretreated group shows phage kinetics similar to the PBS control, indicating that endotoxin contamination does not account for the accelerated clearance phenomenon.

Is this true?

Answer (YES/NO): NO